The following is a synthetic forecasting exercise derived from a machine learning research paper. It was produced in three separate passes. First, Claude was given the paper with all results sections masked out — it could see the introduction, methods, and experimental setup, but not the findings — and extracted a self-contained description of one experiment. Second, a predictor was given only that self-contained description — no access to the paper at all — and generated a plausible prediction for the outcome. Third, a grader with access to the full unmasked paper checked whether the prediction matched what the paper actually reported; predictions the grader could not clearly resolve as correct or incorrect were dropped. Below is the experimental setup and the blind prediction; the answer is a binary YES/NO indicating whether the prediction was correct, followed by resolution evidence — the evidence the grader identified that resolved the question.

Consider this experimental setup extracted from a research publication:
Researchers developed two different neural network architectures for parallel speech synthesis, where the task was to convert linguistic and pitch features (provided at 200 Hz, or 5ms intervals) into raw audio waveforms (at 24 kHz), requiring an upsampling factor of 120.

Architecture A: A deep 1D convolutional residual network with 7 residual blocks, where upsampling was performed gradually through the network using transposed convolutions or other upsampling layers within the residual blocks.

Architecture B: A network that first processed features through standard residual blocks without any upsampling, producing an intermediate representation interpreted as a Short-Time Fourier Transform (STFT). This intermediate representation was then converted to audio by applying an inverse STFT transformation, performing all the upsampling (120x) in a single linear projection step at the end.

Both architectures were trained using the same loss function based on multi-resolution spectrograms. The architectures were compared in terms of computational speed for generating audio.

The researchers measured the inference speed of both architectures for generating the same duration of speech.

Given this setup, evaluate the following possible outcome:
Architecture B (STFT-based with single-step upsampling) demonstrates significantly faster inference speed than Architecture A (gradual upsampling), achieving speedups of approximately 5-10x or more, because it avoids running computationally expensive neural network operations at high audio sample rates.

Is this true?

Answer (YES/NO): NO